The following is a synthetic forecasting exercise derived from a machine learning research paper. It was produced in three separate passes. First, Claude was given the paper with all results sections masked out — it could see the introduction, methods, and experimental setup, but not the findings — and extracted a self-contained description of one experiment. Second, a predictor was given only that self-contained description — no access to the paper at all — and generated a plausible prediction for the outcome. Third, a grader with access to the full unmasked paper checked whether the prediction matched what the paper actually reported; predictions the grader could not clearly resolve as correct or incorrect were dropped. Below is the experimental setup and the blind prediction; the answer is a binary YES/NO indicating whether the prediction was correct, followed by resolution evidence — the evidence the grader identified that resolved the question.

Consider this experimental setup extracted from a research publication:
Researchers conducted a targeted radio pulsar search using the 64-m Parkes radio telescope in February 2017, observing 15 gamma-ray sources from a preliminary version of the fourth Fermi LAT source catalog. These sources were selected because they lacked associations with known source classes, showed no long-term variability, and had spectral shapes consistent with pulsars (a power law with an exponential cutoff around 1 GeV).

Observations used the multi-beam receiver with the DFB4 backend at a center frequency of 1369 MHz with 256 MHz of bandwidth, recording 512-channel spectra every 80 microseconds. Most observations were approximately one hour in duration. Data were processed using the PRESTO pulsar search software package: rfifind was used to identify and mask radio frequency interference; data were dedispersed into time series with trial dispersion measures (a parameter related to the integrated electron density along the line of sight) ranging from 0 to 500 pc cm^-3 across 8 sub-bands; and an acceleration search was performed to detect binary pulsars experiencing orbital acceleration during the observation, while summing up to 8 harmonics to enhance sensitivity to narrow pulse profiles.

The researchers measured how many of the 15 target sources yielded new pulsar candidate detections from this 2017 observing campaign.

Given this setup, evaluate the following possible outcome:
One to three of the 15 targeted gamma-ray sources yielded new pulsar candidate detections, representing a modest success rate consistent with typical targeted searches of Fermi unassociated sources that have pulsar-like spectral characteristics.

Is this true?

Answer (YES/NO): NO